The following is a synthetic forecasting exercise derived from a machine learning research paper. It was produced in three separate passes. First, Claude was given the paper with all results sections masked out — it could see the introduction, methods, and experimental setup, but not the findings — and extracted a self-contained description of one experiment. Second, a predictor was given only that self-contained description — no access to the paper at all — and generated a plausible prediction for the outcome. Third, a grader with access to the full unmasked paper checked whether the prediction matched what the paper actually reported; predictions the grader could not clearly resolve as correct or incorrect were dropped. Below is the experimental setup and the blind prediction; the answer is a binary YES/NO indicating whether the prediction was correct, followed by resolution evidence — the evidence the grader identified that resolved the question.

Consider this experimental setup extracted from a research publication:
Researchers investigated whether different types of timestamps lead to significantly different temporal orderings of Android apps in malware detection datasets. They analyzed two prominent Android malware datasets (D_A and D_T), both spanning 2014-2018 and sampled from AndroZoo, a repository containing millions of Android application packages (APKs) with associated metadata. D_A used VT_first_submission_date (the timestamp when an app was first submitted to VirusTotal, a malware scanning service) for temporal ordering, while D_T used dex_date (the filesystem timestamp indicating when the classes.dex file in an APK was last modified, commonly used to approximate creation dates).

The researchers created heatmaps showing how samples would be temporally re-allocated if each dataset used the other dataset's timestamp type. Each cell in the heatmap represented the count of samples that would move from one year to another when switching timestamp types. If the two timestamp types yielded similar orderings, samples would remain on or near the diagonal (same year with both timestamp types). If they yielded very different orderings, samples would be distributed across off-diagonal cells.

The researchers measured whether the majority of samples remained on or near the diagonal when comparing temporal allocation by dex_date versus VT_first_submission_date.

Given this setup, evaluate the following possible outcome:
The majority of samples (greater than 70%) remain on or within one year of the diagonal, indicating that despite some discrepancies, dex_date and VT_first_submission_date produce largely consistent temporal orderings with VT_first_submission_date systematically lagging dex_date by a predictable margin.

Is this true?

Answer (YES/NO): YES